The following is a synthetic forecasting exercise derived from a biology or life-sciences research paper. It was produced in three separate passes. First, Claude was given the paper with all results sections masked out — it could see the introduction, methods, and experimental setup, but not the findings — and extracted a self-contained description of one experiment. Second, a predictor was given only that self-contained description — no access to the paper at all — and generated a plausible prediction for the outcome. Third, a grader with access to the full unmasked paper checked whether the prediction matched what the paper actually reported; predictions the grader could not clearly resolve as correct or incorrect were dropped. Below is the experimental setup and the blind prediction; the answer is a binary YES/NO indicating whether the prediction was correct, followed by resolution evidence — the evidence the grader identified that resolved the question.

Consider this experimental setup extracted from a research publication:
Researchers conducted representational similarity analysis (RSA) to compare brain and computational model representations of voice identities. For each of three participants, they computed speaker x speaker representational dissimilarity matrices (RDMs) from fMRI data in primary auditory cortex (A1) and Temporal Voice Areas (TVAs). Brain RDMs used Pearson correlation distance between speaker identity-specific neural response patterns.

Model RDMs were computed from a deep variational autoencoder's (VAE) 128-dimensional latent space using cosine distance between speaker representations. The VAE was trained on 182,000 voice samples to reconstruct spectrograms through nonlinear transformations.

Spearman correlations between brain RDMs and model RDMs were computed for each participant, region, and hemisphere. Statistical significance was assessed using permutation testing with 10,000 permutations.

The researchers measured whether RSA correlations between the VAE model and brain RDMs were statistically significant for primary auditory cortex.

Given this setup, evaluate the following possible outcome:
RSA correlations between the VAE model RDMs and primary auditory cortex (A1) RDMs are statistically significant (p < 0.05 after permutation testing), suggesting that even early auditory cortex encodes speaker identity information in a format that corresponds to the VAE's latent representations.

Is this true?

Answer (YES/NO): YES